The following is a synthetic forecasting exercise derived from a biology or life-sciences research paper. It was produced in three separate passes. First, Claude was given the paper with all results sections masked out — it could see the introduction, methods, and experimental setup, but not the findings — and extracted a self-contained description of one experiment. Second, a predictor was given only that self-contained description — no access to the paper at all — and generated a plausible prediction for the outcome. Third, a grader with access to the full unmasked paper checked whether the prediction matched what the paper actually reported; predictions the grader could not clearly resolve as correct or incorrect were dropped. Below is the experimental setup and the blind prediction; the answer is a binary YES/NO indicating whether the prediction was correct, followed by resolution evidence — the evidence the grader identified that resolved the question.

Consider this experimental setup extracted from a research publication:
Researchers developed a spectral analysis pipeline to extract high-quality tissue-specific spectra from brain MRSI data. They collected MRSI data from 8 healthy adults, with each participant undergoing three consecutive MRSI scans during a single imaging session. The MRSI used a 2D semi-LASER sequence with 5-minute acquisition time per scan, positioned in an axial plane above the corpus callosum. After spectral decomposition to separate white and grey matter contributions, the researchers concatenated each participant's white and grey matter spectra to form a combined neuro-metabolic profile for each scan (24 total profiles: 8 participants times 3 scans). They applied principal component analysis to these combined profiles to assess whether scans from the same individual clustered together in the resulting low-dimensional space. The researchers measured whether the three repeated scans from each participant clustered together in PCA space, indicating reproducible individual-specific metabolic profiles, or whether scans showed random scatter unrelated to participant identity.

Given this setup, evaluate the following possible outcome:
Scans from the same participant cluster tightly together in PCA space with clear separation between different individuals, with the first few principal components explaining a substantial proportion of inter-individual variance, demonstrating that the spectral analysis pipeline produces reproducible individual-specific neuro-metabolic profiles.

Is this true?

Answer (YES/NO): YES